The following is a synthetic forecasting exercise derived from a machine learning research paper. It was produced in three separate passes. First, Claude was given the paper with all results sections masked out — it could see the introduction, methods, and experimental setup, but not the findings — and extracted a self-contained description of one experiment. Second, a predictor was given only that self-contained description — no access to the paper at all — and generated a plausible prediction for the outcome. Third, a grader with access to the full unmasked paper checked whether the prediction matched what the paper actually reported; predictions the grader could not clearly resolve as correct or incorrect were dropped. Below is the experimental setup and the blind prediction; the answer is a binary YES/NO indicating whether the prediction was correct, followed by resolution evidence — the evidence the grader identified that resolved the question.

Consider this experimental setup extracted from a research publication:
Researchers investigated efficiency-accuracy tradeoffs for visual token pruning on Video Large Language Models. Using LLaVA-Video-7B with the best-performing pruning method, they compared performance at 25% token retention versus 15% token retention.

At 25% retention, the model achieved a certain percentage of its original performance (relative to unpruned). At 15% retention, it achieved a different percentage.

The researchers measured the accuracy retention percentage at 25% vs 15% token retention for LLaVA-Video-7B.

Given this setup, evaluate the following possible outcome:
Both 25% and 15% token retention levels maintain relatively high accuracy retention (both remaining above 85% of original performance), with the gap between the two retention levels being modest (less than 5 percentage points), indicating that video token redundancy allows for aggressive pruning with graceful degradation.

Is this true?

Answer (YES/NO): YES